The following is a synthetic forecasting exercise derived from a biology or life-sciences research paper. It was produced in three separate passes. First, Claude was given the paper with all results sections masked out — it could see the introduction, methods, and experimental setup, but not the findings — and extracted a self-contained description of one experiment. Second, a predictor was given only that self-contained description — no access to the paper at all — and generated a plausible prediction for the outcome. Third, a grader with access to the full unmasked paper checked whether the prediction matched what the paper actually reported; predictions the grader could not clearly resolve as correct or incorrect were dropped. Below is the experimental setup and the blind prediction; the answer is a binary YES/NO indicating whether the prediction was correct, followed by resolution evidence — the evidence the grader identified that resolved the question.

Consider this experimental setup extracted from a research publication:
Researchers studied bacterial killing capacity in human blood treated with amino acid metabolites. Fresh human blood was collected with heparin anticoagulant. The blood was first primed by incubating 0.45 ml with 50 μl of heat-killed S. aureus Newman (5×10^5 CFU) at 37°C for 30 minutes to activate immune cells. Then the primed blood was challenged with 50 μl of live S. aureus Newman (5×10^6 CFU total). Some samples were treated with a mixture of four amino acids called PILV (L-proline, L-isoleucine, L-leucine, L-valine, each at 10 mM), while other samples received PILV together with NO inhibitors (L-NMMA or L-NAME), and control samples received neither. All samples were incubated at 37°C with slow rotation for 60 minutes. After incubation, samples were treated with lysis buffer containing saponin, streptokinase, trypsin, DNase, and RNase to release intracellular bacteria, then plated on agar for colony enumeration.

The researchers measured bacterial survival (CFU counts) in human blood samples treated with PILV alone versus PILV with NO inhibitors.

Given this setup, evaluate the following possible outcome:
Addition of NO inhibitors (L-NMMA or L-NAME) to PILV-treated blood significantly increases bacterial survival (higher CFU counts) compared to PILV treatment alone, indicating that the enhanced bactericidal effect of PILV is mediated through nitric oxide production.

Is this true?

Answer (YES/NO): YES